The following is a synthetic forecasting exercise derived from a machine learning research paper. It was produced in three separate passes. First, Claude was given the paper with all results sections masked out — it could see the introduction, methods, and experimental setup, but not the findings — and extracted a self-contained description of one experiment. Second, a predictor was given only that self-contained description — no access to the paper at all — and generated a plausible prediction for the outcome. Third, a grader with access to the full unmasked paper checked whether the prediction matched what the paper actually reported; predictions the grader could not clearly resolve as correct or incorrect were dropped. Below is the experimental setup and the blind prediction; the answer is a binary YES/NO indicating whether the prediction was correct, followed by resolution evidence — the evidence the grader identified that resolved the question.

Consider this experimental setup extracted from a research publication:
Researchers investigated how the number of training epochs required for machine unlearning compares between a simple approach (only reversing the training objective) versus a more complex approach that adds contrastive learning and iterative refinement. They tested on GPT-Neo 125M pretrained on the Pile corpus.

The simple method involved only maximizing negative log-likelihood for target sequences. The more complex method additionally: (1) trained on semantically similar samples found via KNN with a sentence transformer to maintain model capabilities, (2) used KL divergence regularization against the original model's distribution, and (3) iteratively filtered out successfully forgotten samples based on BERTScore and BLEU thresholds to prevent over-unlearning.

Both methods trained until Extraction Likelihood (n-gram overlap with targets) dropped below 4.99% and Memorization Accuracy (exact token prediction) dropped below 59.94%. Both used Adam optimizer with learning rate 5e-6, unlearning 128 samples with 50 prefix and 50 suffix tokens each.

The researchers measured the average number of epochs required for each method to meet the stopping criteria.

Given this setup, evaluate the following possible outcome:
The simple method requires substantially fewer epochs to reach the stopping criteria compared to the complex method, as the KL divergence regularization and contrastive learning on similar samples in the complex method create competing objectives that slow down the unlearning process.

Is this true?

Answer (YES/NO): YES